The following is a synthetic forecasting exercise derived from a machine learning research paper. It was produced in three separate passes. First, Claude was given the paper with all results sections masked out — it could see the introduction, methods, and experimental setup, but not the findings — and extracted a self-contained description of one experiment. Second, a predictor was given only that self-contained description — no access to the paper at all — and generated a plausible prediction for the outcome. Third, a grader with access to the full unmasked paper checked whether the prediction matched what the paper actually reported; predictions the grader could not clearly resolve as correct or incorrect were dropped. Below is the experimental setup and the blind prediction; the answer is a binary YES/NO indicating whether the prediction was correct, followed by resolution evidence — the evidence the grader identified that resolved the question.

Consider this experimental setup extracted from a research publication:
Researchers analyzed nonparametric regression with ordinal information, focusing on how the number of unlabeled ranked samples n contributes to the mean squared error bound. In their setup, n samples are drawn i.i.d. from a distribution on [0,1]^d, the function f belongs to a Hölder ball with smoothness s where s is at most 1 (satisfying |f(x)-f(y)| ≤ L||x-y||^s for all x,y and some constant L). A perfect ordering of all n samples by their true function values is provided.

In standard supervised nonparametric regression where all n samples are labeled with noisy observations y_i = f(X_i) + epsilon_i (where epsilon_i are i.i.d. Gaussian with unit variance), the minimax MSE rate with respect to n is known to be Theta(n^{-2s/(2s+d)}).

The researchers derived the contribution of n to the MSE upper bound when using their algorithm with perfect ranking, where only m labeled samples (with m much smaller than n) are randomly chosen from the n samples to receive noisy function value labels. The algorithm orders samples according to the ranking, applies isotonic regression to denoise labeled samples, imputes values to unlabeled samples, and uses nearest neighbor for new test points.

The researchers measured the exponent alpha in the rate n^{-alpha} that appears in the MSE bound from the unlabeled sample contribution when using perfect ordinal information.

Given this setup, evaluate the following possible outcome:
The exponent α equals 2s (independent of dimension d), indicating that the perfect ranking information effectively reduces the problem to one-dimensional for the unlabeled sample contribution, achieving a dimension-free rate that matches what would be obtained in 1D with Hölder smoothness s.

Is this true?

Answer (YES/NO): NO